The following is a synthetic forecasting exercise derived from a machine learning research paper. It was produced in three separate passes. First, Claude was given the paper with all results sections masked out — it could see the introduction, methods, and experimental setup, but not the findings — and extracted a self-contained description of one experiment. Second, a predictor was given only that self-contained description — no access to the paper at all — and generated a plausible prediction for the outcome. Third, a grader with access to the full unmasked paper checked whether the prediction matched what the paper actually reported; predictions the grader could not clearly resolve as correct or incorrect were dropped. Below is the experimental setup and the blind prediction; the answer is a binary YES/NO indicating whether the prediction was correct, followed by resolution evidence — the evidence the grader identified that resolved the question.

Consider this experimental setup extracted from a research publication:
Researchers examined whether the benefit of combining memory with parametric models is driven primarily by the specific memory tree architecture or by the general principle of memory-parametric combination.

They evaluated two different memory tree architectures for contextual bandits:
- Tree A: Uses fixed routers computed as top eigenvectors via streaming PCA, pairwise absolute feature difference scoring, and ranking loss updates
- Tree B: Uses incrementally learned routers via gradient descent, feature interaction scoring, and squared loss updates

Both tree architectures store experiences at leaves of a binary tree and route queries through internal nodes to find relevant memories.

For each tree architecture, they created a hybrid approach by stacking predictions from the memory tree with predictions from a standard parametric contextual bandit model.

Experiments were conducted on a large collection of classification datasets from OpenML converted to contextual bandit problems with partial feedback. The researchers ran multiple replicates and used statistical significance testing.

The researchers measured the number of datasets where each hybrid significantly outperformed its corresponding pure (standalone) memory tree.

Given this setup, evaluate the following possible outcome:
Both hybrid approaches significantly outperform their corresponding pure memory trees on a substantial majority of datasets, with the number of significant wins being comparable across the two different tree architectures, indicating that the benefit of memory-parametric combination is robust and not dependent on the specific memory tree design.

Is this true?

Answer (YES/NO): NO